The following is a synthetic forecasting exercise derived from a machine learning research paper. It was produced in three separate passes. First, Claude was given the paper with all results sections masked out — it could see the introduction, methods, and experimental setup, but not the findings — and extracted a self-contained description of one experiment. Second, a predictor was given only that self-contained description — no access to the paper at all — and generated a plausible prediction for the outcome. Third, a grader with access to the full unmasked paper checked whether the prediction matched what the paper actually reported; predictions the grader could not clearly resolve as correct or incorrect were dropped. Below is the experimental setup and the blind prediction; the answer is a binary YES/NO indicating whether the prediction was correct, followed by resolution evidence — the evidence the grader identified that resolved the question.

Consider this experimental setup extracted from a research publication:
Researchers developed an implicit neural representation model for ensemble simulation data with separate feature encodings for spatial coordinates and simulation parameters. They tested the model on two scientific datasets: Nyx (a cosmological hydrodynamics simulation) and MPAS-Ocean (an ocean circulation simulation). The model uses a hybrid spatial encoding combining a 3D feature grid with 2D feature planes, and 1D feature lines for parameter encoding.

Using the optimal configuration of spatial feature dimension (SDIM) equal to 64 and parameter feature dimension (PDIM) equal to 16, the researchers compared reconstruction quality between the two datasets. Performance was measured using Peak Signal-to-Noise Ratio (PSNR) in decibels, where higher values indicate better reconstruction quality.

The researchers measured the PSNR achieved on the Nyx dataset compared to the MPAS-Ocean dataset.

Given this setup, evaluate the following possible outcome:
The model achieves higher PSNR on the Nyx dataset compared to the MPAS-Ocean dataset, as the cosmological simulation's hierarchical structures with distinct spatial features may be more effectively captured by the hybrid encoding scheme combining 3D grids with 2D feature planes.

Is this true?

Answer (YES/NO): NO